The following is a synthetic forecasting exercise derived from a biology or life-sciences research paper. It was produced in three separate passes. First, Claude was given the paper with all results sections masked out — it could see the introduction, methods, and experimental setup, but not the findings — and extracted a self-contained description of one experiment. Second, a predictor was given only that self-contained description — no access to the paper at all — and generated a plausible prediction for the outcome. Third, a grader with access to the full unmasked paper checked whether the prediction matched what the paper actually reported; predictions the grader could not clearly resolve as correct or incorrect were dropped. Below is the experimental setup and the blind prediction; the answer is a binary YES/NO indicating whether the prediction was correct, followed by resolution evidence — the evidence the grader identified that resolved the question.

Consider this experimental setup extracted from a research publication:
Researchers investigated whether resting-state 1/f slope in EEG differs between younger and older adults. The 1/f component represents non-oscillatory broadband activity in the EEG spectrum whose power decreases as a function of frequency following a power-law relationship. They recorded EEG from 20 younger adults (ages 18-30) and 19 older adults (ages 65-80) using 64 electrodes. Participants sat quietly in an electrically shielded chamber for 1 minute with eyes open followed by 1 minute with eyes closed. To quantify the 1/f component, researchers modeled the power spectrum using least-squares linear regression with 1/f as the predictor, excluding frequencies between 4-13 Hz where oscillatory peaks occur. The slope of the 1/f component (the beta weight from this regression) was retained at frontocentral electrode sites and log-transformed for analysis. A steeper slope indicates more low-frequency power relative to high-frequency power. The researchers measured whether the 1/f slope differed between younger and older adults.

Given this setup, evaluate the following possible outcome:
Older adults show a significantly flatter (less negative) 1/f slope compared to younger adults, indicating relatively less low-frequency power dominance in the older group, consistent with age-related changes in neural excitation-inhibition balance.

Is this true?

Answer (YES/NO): YES